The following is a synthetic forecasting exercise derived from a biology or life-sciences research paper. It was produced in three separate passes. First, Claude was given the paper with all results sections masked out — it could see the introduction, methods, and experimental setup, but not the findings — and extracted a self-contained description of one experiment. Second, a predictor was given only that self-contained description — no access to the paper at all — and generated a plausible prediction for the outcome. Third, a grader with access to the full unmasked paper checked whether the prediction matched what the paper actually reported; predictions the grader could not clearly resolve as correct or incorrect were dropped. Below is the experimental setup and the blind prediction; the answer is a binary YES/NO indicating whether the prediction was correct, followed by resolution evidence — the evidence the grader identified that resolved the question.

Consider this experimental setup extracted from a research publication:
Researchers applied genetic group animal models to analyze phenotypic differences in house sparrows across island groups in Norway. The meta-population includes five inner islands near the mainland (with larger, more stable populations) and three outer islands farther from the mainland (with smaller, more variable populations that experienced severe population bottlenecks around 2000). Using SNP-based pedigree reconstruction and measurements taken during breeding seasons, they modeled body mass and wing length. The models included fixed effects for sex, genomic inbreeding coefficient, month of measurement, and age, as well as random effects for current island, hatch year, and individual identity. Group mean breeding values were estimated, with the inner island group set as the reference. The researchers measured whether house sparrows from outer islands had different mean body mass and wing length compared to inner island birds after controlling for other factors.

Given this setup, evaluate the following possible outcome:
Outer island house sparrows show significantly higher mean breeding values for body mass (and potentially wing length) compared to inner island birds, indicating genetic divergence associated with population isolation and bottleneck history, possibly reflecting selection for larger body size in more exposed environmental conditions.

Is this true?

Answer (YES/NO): NO